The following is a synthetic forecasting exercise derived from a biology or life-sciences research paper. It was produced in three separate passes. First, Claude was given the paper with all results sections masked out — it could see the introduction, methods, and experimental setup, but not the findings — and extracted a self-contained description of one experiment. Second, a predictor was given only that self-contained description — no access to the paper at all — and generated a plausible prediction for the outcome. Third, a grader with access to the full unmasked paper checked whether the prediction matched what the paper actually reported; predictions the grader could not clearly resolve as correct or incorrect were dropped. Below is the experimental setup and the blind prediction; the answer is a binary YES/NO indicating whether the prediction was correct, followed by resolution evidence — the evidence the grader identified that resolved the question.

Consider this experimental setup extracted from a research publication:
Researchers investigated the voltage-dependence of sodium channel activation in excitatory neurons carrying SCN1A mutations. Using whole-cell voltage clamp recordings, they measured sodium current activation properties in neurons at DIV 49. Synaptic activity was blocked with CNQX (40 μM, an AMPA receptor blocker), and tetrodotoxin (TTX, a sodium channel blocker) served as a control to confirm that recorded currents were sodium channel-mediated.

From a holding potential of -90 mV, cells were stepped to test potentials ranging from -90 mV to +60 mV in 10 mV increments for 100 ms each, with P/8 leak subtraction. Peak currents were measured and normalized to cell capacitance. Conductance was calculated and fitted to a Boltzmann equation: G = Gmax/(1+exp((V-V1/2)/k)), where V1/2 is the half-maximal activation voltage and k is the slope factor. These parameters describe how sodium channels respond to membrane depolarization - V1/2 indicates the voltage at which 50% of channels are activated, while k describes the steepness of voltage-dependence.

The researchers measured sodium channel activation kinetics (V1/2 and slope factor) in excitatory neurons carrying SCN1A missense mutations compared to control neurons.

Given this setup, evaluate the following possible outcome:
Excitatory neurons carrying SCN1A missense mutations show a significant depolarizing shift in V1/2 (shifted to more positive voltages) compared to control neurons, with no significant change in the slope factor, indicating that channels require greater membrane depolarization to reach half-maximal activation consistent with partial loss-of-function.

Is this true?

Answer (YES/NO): NO